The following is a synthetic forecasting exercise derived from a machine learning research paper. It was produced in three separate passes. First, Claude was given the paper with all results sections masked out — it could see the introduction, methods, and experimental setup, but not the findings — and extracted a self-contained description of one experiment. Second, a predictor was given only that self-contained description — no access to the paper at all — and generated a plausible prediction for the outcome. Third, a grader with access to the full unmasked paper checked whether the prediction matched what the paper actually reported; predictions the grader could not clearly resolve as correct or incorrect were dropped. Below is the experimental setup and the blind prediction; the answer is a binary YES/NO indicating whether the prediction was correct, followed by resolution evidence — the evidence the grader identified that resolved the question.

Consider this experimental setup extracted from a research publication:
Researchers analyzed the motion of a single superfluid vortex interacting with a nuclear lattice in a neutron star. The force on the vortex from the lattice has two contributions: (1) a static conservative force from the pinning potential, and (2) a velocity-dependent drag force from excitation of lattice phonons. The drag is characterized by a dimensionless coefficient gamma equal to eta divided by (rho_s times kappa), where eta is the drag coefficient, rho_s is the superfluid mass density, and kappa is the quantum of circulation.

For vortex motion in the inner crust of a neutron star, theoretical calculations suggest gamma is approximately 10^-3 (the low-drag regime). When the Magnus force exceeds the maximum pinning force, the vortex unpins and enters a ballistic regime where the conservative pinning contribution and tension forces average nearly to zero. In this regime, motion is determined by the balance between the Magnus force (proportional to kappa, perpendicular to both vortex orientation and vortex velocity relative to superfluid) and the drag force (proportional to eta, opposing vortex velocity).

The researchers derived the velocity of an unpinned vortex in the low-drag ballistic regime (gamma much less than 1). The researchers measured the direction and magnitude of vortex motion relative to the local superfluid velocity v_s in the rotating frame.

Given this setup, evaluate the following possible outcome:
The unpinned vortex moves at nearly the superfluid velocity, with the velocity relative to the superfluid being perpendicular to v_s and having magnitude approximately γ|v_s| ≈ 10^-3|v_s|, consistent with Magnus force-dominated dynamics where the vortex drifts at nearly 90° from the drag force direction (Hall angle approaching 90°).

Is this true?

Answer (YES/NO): YES